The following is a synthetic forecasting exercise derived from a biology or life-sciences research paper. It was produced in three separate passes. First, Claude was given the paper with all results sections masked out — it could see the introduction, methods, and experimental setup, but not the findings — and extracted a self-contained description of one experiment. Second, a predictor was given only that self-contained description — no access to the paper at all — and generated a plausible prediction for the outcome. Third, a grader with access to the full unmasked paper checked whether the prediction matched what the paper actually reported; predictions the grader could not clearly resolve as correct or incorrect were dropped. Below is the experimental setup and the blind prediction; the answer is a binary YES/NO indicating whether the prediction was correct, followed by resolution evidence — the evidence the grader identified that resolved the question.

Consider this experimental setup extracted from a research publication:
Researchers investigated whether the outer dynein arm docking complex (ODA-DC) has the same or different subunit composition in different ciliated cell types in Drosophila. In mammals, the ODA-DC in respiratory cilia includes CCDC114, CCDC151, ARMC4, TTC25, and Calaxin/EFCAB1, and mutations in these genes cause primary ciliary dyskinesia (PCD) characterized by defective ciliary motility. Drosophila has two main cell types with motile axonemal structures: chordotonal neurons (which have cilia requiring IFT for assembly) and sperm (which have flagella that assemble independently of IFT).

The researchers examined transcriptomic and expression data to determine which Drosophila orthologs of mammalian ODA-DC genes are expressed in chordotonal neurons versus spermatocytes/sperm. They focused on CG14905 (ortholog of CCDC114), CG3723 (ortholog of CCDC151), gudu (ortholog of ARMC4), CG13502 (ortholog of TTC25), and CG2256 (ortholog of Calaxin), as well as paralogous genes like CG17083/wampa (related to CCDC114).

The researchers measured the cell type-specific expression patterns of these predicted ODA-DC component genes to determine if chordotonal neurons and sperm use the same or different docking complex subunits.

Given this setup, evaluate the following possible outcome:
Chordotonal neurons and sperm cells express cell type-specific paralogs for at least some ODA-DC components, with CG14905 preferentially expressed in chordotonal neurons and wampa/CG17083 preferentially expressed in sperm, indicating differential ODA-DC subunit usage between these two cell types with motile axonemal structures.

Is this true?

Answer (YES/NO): YES